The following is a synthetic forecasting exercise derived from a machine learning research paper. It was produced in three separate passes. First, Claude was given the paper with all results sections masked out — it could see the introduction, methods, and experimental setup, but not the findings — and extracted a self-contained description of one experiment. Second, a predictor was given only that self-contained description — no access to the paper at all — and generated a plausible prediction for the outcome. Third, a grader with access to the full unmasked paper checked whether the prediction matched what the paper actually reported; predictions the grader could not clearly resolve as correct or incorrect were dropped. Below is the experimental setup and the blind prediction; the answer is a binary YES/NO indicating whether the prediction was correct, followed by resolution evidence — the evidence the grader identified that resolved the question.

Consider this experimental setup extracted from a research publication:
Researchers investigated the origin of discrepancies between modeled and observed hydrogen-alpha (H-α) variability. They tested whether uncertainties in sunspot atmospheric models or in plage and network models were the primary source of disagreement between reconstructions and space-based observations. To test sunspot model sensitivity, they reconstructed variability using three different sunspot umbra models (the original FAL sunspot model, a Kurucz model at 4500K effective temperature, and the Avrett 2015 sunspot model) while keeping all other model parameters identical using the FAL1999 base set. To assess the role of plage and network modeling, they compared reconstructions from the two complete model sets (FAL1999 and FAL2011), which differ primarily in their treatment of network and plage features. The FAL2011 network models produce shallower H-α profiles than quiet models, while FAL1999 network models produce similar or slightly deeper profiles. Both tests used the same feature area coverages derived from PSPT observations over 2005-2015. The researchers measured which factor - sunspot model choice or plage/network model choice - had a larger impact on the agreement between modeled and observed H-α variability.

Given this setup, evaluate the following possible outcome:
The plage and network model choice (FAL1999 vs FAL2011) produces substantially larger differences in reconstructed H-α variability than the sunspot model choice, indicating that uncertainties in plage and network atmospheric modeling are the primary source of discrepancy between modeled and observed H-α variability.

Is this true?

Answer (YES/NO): YES